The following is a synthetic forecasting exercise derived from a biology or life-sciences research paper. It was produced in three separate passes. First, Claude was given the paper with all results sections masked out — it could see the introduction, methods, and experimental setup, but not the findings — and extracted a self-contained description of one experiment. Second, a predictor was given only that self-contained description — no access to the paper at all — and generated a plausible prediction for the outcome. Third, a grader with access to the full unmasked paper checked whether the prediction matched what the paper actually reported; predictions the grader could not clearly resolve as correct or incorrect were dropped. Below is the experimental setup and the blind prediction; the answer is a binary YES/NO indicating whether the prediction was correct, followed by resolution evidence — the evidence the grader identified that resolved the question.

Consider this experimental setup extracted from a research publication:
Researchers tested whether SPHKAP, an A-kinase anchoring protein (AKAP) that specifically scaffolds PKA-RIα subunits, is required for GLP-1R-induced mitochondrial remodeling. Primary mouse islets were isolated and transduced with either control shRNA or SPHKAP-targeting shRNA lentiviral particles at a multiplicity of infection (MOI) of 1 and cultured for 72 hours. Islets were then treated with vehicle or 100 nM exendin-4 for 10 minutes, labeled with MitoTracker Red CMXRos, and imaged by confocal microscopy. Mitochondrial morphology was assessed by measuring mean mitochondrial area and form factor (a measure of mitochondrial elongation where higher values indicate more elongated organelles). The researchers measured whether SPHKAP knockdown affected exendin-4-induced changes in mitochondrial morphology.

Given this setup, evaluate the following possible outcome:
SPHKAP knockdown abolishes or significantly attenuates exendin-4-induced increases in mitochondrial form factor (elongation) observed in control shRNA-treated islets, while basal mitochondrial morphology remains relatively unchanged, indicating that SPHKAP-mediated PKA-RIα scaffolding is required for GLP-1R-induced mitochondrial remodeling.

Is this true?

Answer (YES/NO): NO